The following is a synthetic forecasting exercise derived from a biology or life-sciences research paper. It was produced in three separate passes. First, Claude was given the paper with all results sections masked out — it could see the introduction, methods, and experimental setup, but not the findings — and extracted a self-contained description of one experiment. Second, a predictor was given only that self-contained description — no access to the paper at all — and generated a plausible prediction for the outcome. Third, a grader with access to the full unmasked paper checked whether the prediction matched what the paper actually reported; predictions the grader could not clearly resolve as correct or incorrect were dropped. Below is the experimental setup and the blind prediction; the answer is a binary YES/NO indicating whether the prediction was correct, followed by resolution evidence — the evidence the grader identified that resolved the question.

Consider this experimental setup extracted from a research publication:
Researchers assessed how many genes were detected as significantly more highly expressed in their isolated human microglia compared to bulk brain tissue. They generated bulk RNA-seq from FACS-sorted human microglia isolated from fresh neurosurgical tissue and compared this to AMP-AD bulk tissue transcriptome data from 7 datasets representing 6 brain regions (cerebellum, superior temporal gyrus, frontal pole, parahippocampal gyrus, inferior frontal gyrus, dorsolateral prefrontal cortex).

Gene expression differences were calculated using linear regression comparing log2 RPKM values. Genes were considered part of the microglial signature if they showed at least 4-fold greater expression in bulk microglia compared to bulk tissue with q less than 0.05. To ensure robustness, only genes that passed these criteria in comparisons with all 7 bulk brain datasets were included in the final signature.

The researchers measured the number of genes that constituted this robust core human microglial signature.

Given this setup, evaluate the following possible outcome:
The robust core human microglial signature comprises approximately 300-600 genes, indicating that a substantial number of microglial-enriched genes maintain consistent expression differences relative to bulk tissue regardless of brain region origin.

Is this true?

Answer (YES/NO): NO